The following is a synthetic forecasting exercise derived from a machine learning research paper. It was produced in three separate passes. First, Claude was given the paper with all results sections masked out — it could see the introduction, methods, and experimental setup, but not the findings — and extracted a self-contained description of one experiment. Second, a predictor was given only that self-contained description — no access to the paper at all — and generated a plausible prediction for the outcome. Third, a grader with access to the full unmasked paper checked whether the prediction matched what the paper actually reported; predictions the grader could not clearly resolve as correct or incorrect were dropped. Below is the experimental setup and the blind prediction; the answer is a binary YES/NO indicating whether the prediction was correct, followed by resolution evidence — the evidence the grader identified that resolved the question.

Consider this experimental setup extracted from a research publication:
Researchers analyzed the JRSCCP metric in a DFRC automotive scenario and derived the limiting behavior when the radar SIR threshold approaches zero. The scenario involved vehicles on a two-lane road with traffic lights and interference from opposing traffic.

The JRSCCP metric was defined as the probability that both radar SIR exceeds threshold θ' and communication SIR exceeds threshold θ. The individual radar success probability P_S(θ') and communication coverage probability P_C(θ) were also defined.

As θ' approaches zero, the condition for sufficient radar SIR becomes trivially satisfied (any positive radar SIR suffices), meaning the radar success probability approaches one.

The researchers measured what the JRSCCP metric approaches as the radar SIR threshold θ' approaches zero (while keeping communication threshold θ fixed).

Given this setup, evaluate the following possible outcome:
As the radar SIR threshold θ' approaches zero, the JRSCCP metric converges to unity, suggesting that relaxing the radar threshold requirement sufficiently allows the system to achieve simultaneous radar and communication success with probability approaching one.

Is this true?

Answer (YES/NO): NO